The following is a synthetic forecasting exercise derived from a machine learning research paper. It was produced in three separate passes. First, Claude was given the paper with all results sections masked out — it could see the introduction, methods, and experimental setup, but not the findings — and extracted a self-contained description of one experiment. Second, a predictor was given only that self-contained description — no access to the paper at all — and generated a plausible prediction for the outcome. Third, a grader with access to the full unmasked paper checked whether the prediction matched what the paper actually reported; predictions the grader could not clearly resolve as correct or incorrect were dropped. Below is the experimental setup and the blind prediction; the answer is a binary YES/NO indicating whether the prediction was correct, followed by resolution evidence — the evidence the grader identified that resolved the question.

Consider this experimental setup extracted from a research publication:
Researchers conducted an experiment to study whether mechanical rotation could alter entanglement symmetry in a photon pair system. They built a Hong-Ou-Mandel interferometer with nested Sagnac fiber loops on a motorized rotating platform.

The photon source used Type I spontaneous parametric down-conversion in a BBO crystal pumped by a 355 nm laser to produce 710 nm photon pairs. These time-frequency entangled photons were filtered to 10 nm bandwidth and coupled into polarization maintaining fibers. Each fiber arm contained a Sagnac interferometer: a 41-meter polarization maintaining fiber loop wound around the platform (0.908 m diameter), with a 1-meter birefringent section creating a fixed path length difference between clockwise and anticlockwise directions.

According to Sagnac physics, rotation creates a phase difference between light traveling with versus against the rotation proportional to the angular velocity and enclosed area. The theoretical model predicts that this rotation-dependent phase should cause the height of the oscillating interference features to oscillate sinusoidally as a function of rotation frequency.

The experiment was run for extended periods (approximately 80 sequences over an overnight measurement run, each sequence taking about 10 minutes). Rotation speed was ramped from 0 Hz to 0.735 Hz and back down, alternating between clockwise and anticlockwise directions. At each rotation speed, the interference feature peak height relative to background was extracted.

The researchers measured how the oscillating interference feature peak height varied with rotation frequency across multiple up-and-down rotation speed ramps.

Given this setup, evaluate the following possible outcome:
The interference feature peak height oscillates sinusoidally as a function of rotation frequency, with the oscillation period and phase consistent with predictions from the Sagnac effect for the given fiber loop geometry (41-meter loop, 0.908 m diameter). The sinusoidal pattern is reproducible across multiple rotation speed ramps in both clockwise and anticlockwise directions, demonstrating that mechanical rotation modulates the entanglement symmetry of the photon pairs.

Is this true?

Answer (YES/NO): YES